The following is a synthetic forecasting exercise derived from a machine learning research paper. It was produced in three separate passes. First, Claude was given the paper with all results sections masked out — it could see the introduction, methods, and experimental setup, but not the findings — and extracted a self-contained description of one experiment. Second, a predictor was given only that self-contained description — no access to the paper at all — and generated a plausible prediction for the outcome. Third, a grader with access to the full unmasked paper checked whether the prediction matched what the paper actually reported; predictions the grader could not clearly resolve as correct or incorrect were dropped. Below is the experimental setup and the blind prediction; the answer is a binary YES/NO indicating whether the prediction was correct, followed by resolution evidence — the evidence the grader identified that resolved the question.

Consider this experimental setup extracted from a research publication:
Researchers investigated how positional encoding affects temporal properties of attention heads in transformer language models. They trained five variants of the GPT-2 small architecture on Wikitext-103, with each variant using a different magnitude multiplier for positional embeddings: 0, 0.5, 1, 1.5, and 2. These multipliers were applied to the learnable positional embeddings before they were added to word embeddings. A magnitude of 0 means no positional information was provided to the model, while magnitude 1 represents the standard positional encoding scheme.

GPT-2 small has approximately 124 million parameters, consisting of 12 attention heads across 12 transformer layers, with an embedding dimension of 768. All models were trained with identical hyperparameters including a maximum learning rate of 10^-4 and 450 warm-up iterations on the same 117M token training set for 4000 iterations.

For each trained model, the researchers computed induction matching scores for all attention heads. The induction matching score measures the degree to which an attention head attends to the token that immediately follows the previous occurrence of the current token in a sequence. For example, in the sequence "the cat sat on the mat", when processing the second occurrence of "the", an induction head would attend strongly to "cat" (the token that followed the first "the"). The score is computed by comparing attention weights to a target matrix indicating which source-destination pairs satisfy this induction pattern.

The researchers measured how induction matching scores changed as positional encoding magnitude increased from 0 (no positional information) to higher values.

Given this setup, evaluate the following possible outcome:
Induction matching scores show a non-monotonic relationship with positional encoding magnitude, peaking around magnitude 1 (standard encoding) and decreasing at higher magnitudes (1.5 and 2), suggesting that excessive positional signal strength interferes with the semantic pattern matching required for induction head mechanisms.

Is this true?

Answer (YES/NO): NO